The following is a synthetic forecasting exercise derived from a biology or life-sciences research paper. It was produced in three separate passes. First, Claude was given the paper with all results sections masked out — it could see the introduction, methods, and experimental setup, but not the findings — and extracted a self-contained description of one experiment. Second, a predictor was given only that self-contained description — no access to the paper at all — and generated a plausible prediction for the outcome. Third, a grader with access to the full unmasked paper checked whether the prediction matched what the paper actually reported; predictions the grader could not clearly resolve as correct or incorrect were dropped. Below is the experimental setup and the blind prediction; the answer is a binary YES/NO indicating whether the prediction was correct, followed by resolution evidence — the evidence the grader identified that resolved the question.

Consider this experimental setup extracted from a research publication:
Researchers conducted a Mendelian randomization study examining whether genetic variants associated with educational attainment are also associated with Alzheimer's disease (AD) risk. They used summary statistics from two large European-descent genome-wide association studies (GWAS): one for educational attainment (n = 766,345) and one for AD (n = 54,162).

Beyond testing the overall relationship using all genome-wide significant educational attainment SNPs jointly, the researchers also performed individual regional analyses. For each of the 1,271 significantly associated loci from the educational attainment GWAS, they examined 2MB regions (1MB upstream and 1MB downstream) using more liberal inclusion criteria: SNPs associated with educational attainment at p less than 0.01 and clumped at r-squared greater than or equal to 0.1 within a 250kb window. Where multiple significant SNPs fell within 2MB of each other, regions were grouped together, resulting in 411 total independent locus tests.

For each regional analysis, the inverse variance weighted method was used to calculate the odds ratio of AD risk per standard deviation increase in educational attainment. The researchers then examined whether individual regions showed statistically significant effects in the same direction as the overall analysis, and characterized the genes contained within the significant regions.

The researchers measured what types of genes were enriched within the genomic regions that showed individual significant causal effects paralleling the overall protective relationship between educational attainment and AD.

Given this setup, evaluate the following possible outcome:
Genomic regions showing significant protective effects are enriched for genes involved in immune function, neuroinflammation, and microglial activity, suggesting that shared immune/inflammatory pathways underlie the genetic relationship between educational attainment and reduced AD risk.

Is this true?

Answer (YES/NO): NO